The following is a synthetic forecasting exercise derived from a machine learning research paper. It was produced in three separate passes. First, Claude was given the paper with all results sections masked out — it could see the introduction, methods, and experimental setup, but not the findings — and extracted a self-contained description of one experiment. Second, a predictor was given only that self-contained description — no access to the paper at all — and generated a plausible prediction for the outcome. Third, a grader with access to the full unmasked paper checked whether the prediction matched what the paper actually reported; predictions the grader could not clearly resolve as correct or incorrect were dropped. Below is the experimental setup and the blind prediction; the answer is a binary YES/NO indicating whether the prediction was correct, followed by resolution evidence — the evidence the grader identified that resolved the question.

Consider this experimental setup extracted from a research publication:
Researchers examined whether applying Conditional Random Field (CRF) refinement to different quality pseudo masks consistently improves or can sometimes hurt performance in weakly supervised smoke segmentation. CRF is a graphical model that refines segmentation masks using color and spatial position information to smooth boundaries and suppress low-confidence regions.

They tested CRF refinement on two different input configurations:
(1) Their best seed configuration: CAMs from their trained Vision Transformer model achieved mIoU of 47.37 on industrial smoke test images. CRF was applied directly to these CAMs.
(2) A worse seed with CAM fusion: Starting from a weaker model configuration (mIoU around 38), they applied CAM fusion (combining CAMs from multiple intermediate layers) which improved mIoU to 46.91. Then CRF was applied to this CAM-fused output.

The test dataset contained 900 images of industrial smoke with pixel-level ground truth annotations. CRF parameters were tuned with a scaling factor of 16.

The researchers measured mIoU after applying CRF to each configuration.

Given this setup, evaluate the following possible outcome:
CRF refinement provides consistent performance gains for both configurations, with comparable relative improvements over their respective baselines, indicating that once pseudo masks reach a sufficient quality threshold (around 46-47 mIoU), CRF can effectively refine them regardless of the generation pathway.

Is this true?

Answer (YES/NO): NO